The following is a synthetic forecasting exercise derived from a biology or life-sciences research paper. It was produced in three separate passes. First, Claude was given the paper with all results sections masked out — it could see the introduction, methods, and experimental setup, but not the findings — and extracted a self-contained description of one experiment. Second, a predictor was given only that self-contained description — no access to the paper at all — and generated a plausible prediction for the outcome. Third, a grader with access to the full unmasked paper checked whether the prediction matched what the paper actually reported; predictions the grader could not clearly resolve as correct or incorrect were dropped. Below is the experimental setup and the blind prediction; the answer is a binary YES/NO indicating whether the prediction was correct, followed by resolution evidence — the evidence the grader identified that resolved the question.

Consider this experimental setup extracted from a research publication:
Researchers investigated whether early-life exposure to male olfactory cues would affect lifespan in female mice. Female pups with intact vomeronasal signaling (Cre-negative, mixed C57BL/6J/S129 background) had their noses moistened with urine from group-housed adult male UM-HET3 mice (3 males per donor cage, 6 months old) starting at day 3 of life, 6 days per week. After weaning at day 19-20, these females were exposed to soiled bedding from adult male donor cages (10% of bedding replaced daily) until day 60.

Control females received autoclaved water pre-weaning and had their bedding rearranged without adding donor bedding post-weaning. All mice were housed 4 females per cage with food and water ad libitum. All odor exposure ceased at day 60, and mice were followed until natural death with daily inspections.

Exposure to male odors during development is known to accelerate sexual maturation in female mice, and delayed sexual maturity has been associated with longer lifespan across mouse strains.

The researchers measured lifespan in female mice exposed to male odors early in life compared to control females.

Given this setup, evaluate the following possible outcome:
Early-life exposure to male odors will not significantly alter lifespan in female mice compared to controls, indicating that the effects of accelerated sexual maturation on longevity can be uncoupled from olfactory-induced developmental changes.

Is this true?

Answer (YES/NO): YES